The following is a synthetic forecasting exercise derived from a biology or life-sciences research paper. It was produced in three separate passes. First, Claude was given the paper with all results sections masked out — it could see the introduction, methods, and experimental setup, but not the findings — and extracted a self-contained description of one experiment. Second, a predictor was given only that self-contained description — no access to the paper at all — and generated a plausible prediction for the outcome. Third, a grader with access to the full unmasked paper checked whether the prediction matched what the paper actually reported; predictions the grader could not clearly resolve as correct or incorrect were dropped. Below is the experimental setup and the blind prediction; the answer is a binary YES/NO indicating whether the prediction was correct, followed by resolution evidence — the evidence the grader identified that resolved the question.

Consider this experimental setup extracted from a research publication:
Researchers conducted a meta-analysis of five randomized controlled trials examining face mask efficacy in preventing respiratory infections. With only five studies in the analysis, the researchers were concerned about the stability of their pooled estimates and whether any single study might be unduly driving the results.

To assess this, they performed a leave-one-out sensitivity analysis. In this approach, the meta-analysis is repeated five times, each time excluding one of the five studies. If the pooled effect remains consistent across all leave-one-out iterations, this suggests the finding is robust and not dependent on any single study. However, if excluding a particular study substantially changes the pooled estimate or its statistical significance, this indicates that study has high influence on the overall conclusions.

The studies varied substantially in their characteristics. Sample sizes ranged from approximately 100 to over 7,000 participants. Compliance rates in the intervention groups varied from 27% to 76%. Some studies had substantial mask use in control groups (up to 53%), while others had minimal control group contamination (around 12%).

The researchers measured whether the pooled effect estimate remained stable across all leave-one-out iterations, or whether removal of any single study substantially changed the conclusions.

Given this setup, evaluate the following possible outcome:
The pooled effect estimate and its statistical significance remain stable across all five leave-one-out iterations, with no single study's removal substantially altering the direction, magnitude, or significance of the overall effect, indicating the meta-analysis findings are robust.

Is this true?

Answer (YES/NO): YES